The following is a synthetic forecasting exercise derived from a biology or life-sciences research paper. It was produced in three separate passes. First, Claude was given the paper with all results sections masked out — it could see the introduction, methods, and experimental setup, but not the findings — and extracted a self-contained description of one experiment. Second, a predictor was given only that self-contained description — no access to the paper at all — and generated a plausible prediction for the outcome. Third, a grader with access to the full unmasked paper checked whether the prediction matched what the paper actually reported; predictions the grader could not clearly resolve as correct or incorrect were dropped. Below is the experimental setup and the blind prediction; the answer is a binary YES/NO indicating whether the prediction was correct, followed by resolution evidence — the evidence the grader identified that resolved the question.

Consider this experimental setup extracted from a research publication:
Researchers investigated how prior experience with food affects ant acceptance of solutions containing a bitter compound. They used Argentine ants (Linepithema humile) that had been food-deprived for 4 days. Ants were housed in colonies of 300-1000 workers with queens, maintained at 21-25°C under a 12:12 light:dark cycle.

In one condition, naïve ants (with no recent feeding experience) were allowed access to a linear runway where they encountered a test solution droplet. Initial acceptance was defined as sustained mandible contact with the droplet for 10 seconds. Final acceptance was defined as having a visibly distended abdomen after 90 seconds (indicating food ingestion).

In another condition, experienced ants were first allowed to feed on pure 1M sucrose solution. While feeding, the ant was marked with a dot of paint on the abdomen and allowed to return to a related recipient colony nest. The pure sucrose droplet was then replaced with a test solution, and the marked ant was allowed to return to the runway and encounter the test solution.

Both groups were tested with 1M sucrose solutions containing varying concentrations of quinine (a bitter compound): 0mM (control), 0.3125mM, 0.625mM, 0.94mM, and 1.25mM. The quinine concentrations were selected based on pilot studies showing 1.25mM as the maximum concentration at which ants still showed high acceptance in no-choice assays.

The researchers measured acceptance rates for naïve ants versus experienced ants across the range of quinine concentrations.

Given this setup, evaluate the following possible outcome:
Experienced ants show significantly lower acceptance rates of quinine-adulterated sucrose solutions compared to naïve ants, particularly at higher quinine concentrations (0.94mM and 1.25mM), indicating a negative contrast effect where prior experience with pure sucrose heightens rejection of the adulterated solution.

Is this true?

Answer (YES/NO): YES